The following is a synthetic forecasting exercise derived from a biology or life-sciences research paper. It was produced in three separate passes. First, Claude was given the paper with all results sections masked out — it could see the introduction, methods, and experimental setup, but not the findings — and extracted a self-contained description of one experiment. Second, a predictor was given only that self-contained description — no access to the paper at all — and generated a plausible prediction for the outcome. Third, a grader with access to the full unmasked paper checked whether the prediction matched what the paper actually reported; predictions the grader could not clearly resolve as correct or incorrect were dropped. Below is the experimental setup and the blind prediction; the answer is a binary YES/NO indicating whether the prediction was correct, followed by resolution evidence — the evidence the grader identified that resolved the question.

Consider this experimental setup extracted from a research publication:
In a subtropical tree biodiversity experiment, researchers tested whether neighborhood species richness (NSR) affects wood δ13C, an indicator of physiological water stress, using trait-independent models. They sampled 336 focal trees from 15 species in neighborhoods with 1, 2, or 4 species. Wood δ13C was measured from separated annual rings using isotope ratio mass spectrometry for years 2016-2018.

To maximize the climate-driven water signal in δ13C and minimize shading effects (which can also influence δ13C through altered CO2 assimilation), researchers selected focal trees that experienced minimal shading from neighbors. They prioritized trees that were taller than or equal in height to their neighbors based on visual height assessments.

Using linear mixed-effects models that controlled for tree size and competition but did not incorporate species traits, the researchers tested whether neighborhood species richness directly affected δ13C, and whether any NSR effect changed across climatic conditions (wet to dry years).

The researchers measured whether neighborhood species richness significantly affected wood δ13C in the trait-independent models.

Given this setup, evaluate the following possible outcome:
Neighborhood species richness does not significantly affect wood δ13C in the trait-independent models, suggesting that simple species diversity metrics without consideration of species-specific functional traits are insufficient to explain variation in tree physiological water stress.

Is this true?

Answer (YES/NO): YES